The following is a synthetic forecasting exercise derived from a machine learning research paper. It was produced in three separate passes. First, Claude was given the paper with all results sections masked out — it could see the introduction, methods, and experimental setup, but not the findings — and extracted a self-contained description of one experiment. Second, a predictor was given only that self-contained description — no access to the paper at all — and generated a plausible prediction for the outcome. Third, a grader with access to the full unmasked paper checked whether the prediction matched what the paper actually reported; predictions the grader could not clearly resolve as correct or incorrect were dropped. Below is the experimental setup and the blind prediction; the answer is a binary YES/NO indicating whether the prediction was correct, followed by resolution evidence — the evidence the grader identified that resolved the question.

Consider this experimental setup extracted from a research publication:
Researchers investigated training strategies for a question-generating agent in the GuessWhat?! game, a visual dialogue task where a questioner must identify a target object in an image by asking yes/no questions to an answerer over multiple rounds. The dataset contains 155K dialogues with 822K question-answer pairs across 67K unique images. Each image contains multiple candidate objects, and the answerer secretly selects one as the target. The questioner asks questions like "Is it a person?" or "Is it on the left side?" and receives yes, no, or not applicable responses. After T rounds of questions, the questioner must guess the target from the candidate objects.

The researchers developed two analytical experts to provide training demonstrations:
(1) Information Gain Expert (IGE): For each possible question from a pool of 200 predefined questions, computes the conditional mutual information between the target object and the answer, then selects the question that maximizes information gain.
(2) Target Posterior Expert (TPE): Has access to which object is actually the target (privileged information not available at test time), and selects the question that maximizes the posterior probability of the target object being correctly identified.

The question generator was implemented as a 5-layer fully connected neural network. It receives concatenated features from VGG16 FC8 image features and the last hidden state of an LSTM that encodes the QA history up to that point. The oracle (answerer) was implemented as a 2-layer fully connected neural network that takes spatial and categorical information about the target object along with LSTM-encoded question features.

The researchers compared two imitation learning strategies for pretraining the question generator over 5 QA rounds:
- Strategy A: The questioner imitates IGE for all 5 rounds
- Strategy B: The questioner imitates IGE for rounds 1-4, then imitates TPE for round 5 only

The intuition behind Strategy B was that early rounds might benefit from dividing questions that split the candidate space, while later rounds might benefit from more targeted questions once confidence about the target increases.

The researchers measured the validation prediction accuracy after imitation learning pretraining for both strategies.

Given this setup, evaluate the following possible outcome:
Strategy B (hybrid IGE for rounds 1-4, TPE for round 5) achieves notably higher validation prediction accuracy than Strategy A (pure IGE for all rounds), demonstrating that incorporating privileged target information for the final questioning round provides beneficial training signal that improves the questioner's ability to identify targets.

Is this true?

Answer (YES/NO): YES